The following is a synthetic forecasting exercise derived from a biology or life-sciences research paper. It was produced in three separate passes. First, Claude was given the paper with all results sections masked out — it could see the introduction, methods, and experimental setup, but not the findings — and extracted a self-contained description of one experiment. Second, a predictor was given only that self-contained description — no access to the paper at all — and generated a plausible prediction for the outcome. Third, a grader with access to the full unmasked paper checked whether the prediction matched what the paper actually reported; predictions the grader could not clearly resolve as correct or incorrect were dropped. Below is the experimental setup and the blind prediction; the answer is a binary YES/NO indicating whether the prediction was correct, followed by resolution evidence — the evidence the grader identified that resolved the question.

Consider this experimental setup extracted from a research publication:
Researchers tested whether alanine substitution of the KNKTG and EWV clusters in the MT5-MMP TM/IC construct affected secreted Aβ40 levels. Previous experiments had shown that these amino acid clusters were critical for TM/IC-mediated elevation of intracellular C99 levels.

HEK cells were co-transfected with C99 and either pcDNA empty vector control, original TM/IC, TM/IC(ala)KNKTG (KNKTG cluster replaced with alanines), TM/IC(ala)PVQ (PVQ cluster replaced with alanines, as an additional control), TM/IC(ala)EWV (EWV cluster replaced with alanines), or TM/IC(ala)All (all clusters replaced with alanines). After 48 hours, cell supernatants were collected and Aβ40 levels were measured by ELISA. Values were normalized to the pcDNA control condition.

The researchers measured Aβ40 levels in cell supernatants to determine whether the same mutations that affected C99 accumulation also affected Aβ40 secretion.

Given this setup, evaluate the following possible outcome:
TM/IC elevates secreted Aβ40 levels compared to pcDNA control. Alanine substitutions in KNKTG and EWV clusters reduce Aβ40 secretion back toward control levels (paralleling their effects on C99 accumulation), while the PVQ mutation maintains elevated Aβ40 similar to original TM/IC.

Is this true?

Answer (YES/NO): NO